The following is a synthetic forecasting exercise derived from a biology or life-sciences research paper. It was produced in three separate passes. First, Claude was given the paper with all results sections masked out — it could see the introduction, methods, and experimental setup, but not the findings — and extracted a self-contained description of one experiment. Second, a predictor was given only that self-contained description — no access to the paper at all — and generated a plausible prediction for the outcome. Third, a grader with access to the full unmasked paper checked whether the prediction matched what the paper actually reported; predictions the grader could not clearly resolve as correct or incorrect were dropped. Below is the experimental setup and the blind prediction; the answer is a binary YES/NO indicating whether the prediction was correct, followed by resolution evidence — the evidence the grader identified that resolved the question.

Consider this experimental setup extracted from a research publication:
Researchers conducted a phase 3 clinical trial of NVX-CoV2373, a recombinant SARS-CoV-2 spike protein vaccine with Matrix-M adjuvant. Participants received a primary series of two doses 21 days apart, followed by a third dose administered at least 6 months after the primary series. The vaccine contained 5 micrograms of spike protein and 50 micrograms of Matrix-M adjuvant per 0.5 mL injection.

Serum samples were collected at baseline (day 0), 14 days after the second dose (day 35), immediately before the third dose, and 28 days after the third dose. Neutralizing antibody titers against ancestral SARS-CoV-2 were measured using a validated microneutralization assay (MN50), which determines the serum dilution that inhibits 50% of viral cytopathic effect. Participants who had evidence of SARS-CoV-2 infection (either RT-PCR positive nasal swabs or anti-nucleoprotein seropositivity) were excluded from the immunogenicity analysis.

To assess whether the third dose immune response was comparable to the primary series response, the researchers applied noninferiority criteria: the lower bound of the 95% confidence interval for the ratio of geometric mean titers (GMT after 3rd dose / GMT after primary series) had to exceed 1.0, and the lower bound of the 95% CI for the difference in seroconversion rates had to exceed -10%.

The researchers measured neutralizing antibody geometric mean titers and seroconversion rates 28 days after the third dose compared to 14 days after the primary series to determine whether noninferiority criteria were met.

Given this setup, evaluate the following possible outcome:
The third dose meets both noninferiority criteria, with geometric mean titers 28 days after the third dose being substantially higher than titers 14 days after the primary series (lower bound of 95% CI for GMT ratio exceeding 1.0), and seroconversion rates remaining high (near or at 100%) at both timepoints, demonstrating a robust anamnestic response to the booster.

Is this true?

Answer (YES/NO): YES